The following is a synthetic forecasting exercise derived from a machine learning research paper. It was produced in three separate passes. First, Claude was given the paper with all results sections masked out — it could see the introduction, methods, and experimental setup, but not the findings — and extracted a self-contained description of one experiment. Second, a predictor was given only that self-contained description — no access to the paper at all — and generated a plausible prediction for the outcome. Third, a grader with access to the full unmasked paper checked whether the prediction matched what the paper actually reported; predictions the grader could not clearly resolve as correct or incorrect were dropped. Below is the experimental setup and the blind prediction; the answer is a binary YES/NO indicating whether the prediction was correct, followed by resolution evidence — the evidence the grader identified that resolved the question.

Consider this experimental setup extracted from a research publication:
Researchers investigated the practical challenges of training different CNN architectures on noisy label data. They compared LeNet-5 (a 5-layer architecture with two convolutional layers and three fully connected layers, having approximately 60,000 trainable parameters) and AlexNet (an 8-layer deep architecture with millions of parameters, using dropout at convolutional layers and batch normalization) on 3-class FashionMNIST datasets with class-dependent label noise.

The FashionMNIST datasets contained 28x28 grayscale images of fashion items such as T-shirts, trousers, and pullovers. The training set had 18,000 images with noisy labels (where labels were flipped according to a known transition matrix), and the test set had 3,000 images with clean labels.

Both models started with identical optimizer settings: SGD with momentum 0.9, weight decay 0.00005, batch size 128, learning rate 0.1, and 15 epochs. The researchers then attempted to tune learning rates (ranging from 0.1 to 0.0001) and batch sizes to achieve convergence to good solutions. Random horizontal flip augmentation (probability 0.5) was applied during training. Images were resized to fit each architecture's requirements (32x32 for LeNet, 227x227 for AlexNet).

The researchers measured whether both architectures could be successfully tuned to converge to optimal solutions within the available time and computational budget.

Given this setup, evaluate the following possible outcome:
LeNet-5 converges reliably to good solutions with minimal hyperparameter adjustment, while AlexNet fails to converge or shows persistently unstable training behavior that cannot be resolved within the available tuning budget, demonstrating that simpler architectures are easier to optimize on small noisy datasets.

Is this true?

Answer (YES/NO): NO